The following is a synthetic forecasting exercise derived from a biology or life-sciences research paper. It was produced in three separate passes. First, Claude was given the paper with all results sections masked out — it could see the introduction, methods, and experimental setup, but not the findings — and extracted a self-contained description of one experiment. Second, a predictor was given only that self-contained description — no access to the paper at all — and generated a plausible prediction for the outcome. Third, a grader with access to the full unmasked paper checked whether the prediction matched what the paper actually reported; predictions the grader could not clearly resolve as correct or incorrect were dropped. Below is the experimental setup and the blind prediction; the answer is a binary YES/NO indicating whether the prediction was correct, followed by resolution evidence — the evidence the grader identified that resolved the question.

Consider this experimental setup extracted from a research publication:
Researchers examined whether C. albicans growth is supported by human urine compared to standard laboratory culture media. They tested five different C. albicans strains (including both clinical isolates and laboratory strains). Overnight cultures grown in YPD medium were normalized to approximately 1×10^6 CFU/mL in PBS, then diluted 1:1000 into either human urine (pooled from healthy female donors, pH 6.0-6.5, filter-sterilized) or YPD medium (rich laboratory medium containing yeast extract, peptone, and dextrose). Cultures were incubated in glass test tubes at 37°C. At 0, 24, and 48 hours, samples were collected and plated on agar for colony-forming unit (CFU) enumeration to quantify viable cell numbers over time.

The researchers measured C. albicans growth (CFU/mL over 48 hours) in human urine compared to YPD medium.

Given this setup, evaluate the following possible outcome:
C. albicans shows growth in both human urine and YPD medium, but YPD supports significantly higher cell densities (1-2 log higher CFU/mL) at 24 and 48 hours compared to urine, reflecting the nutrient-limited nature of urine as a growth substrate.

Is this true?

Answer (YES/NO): NO